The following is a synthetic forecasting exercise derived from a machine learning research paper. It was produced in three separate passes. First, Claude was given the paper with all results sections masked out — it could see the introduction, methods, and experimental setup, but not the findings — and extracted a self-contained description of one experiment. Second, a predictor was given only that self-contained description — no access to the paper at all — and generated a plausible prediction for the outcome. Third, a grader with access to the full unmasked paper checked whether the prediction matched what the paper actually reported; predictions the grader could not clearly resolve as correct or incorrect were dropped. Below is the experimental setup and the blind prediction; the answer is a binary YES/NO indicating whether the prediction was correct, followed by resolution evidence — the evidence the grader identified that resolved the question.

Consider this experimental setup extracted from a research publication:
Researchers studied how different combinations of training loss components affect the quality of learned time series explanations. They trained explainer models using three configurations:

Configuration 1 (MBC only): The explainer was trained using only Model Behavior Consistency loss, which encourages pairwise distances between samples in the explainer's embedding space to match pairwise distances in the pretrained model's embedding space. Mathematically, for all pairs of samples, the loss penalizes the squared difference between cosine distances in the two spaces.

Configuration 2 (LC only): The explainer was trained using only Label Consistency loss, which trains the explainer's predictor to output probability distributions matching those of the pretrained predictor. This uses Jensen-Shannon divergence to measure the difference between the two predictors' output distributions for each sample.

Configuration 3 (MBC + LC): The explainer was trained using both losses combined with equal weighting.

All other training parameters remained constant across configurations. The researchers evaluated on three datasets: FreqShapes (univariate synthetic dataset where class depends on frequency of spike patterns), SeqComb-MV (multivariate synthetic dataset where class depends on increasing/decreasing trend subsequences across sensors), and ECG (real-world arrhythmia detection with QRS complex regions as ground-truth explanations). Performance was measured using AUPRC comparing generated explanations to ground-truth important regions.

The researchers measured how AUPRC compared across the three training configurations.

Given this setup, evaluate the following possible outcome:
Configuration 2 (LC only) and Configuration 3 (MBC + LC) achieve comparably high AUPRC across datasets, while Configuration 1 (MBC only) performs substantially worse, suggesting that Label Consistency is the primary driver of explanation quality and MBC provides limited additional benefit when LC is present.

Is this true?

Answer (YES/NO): NO